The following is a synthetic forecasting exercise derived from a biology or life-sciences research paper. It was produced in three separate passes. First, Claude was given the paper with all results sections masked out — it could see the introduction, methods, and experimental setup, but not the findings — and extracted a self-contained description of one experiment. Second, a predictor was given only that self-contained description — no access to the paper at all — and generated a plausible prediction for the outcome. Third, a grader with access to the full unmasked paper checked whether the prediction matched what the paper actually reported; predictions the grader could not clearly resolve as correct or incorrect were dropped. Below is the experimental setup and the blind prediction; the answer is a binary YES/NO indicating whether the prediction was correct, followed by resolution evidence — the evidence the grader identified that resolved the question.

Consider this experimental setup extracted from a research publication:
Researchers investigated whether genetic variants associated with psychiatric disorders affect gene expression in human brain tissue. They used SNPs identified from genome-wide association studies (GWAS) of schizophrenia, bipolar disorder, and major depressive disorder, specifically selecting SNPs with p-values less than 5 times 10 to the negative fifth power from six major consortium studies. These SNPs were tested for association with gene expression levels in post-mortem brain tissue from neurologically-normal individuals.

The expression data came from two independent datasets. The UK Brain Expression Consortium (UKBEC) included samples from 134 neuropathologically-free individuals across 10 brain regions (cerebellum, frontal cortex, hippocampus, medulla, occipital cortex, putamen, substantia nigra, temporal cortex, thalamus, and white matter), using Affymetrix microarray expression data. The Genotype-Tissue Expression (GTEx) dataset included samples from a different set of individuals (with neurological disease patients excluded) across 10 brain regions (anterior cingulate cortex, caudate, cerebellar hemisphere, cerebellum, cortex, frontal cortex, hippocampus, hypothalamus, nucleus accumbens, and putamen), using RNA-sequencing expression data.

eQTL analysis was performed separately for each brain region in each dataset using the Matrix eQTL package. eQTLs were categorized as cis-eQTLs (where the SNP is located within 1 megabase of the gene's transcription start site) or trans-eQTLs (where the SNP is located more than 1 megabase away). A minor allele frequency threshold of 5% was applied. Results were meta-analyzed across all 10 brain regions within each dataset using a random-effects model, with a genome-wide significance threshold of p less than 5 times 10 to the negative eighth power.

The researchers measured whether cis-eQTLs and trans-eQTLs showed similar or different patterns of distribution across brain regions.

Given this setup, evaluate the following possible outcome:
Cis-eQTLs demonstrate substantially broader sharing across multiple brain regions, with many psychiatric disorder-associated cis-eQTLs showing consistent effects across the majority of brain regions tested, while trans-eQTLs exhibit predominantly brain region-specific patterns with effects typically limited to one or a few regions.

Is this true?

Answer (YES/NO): YES